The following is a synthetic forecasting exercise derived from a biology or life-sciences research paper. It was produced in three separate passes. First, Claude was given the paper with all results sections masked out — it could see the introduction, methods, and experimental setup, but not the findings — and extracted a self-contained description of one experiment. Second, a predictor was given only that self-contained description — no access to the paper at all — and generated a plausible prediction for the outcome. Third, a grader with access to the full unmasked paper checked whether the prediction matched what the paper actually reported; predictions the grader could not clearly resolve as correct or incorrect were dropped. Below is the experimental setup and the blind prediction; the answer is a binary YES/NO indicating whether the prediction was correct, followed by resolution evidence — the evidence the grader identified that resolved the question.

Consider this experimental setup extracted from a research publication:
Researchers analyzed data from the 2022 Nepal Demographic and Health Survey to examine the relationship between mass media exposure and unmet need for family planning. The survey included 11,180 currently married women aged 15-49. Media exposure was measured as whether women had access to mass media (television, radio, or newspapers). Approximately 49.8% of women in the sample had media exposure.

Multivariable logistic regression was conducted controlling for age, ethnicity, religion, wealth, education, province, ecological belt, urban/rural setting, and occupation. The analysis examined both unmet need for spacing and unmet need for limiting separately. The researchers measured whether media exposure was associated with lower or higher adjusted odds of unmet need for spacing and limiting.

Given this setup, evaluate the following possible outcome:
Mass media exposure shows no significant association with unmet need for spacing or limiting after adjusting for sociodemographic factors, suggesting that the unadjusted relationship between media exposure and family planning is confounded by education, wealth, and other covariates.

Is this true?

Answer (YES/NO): NO